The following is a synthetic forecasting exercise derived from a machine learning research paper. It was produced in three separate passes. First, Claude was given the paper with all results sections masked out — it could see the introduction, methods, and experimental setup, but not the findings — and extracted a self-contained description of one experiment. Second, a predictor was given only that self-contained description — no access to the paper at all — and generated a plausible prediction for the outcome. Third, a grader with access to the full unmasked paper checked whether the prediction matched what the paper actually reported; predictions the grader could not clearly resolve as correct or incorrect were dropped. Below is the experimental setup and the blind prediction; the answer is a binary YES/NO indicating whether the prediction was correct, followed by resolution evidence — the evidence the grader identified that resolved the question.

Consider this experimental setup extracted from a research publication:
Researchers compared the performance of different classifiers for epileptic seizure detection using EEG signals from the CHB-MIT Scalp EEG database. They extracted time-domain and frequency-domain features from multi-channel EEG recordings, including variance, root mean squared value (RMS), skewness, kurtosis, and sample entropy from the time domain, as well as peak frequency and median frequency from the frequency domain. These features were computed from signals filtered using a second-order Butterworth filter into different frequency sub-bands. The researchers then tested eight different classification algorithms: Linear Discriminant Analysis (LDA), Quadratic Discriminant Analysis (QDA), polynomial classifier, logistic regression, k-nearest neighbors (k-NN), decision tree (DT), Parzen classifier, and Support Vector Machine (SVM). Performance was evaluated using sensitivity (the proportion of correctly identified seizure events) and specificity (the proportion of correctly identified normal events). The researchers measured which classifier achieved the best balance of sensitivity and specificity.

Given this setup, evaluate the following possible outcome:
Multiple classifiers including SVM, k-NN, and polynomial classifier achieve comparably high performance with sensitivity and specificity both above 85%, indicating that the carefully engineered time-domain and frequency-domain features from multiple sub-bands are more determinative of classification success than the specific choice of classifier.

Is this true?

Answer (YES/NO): NO